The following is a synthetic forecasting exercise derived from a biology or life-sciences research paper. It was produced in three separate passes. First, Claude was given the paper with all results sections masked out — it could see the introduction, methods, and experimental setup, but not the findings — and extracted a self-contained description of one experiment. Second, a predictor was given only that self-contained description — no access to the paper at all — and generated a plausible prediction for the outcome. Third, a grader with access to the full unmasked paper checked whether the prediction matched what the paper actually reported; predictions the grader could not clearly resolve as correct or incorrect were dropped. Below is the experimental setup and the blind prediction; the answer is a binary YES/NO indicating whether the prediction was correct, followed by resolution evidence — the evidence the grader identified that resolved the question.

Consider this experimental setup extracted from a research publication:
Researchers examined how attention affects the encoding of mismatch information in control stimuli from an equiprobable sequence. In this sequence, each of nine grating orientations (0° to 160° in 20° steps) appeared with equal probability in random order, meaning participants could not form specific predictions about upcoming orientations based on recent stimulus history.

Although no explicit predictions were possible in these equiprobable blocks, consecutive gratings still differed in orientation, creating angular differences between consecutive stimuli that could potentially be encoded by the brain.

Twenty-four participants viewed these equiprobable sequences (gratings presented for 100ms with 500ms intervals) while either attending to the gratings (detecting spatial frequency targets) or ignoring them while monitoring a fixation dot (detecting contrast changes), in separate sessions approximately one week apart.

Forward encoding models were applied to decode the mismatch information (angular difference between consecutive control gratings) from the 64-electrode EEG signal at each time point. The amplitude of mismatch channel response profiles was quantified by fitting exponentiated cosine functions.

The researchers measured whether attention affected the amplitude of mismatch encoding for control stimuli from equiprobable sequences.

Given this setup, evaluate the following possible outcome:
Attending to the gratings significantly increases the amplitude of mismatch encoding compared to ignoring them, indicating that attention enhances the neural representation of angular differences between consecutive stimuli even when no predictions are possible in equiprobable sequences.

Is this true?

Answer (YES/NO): NO